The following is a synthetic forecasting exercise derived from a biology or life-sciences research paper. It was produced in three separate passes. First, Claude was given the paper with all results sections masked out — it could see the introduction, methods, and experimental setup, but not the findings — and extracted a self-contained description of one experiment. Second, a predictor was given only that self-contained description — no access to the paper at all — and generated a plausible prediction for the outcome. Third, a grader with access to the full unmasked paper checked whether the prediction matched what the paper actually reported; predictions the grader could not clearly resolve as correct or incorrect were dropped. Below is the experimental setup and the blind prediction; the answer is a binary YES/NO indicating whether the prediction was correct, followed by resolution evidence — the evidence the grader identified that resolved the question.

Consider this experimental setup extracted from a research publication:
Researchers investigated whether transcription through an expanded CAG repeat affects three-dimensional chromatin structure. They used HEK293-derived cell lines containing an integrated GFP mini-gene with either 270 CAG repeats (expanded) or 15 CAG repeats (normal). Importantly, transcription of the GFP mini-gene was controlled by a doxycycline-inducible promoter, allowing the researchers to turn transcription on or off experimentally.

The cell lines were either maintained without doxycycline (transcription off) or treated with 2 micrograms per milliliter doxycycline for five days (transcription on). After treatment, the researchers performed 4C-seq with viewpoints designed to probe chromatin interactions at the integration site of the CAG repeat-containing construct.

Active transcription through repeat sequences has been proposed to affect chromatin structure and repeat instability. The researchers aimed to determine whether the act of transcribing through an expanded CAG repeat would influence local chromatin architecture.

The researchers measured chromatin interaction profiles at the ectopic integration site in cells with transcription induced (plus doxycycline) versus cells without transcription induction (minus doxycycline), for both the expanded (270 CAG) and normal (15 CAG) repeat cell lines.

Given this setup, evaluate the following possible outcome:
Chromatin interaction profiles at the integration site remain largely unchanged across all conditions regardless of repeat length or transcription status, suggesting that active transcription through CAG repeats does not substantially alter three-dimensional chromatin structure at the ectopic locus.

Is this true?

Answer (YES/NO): YES